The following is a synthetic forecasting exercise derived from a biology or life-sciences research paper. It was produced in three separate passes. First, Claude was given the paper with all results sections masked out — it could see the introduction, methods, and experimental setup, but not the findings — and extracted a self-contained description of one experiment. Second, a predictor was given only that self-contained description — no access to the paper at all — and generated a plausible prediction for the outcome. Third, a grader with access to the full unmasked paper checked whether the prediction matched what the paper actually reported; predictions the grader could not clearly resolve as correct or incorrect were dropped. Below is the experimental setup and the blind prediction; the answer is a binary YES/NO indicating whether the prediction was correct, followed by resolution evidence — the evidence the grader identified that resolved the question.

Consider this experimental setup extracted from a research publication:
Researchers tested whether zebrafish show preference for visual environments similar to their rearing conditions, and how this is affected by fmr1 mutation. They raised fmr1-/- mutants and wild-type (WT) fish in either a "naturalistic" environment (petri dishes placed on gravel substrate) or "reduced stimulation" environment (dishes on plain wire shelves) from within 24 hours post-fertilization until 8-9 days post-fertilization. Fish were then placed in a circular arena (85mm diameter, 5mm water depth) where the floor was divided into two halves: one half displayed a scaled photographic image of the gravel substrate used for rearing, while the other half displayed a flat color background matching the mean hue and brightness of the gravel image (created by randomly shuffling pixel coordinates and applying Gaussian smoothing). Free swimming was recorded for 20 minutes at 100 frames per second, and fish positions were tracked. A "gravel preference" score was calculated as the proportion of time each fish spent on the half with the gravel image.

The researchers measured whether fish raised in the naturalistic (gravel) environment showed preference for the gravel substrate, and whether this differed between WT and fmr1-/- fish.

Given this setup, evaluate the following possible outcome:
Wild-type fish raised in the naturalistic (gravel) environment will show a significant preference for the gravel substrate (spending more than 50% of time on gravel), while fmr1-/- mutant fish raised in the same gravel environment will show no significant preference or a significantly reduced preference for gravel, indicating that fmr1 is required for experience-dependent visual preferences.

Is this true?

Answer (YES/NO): NO